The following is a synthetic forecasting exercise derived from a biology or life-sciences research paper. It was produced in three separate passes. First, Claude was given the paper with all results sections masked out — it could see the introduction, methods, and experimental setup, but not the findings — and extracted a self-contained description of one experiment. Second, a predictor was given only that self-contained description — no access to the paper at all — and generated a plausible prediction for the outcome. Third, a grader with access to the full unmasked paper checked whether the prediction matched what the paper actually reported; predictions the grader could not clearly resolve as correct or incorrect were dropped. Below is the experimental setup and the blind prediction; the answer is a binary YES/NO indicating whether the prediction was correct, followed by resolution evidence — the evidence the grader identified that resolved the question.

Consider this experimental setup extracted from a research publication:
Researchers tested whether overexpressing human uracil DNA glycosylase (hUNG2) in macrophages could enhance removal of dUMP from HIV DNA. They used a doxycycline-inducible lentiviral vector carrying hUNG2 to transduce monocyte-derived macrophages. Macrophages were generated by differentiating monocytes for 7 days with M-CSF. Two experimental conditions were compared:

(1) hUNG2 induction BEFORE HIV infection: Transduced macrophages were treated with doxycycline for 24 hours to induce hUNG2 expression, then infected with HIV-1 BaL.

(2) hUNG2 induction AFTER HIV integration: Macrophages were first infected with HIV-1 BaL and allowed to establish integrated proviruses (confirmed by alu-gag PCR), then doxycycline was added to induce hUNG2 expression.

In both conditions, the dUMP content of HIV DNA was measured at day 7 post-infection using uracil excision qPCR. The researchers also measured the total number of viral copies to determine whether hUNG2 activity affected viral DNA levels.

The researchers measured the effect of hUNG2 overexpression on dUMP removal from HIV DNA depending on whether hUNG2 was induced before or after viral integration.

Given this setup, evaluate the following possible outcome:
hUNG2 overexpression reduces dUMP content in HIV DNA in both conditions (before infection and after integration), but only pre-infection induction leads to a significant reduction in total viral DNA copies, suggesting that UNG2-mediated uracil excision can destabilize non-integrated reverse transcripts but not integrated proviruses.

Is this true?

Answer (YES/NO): NO